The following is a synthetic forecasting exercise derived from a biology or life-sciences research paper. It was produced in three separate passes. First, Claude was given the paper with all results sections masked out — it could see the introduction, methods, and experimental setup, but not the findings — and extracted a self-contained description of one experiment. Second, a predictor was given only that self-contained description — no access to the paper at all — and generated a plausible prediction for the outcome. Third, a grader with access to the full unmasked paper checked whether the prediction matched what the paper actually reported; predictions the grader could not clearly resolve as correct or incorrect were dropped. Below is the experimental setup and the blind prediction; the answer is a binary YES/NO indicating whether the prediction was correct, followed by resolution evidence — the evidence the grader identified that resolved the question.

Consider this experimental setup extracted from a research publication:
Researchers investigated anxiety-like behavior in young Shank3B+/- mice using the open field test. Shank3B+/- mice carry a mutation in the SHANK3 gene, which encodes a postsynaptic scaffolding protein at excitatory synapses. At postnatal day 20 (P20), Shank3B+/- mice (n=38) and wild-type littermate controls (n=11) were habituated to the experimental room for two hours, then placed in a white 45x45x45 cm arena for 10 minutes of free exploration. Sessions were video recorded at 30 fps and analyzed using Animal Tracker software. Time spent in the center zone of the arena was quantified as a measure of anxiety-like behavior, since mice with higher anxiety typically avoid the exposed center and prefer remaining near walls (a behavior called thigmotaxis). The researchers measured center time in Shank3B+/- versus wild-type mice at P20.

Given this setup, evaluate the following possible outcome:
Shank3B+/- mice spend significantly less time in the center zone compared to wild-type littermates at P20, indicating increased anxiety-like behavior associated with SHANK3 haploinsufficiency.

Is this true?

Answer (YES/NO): YES